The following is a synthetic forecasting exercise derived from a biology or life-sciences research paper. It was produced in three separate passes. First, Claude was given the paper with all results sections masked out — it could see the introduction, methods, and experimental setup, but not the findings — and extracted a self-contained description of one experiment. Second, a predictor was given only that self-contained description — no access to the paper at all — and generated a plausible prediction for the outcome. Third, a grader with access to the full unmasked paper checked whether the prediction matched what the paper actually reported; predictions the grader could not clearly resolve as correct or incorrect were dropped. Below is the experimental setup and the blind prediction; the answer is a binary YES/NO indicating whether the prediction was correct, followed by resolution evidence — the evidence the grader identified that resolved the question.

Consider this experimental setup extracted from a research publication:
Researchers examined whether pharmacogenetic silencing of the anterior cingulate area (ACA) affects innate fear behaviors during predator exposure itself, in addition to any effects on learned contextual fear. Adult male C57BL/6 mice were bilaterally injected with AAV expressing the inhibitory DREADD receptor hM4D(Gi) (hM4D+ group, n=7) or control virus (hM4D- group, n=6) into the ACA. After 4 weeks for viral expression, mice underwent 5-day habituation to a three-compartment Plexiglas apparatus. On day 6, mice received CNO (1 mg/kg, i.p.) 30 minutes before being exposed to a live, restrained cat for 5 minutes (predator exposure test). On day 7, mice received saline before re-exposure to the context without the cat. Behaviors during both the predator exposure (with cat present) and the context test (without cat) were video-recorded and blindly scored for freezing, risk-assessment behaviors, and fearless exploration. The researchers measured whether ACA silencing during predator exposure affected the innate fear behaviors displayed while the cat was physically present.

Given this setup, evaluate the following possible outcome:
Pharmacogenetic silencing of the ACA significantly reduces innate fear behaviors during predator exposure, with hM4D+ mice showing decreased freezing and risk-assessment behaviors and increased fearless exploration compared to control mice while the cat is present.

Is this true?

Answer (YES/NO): NO